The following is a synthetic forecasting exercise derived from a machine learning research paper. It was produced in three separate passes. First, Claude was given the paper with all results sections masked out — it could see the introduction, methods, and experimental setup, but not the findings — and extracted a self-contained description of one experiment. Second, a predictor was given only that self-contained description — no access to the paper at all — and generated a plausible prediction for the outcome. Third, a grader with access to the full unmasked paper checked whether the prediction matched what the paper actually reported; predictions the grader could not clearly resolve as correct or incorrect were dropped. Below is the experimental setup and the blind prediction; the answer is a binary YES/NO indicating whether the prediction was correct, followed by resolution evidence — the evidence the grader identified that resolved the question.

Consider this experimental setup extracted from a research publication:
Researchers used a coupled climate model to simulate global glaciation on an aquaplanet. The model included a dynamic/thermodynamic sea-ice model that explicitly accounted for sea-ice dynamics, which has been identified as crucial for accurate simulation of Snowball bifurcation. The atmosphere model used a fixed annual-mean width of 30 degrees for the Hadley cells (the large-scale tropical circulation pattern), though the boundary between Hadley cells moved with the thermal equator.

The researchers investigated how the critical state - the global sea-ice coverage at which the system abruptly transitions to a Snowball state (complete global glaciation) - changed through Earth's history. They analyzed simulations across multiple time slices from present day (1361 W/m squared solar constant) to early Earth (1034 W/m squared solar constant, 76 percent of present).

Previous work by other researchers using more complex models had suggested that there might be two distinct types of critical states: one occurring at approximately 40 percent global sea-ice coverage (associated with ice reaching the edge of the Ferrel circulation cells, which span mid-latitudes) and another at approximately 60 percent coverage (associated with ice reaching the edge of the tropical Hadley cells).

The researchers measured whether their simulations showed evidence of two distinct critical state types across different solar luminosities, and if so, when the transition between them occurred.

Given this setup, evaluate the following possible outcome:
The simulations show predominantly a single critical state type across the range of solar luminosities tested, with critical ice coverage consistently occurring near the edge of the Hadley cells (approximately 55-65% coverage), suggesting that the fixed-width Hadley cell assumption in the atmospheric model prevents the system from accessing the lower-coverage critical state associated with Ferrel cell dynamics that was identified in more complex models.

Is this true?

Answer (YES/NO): NO